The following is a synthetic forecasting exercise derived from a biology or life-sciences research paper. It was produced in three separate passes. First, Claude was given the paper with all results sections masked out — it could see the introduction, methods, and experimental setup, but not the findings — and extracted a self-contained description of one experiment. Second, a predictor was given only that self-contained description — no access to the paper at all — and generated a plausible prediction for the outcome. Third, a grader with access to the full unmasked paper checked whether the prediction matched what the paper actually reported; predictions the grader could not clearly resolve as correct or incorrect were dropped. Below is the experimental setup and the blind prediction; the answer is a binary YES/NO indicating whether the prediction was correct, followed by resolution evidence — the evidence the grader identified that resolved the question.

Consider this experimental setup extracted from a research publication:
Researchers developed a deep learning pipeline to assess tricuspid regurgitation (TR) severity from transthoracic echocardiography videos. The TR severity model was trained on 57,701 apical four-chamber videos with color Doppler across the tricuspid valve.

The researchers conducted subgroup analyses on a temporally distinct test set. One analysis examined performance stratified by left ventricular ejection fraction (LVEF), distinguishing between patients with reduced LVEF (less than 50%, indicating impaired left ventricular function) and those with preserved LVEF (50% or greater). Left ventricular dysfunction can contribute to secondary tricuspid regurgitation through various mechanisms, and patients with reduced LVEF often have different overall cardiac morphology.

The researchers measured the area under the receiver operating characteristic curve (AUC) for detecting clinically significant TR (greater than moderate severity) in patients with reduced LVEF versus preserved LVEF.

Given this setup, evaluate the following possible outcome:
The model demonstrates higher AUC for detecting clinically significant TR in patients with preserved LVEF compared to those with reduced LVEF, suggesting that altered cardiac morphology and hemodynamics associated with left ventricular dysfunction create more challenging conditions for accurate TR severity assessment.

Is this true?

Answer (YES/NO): NO